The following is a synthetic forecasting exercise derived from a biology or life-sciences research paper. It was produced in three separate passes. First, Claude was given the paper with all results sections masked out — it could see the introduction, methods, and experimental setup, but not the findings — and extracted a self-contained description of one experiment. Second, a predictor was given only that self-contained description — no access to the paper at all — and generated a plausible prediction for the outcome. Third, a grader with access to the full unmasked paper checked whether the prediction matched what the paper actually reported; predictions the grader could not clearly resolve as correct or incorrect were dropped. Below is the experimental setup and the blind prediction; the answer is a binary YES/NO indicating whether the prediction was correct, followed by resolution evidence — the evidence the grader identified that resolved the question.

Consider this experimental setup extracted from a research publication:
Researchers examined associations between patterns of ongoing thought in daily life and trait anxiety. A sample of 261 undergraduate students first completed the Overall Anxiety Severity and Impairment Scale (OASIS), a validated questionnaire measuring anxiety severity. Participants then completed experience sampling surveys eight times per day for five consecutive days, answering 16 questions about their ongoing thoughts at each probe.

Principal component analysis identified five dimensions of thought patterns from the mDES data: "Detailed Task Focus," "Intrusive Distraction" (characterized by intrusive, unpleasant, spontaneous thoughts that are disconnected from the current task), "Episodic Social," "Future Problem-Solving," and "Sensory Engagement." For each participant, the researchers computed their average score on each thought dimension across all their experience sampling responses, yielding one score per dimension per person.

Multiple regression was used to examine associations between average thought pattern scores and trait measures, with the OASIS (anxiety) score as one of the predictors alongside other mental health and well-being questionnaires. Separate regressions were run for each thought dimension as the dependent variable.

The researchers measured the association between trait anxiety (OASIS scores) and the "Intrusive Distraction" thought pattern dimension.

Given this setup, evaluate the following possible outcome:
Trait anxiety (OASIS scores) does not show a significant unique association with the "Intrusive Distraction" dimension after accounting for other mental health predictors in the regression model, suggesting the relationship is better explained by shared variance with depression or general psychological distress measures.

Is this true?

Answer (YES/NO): NO